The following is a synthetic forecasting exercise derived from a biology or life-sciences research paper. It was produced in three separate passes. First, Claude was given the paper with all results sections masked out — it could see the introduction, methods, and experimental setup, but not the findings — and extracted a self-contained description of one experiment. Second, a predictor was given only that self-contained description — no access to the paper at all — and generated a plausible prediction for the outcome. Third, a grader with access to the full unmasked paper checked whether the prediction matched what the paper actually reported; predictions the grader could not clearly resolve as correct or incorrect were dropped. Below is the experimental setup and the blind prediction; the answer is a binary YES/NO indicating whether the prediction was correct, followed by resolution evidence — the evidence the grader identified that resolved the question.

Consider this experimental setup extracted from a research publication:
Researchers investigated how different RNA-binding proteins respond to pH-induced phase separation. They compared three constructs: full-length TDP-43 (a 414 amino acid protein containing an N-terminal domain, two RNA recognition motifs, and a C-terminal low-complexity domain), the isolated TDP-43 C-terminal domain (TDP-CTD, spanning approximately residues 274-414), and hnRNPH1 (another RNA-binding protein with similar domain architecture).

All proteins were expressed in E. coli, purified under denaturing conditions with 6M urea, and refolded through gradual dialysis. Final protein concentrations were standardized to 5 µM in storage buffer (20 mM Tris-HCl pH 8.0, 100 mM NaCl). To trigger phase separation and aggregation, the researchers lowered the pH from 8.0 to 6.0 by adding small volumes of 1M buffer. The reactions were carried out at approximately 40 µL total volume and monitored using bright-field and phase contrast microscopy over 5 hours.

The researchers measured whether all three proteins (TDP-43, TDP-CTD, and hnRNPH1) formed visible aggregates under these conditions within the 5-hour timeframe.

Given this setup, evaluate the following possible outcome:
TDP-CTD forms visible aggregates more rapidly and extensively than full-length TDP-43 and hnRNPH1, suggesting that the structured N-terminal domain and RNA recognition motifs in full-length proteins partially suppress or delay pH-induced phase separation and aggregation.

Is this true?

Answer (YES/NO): NO